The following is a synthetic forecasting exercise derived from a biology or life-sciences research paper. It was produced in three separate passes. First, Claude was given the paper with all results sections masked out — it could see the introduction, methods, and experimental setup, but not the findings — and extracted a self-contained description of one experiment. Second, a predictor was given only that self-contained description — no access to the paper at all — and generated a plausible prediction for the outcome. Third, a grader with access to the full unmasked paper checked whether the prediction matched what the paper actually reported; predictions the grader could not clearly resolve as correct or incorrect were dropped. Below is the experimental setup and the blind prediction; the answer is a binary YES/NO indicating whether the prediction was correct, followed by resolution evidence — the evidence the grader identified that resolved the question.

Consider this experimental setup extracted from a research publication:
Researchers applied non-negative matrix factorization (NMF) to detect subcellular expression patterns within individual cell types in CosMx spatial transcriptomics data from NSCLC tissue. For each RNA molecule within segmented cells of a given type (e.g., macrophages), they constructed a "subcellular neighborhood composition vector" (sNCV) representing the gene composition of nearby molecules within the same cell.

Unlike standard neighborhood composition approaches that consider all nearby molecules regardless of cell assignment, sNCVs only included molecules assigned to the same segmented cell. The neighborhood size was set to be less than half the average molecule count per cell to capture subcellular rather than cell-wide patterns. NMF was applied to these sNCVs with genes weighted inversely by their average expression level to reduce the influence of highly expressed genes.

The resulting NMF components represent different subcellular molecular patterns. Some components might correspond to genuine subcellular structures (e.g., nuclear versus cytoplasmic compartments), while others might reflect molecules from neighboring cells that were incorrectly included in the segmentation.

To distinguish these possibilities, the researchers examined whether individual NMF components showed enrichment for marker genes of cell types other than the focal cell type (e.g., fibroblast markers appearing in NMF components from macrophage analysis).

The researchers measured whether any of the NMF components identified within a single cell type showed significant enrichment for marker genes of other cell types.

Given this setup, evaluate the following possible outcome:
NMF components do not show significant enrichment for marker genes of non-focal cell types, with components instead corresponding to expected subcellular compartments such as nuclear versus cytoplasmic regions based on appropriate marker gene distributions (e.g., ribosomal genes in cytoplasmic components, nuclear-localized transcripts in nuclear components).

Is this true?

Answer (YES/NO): NO